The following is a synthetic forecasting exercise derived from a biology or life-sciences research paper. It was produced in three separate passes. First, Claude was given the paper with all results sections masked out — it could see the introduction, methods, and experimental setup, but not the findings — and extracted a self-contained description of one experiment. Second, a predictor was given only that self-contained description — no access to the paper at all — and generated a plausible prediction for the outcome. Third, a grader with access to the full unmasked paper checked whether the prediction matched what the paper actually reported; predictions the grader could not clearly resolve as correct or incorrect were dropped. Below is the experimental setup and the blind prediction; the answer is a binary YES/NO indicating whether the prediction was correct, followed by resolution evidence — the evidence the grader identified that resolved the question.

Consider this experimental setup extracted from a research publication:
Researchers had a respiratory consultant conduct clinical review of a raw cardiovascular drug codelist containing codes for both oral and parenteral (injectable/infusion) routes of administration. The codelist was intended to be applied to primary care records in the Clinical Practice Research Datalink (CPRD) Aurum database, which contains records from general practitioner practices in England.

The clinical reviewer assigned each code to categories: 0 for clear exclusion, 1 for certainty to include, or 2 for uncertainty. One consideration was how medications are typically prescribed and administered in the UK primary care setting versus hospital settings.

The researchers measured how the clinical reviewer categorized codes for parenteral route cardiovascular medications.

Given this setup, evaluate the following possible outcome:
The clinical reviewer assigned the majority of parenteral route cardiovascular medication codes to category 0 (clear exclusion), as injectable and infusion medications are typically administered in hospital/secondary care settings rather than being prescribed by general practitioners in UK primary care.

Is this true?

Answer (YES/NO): YES